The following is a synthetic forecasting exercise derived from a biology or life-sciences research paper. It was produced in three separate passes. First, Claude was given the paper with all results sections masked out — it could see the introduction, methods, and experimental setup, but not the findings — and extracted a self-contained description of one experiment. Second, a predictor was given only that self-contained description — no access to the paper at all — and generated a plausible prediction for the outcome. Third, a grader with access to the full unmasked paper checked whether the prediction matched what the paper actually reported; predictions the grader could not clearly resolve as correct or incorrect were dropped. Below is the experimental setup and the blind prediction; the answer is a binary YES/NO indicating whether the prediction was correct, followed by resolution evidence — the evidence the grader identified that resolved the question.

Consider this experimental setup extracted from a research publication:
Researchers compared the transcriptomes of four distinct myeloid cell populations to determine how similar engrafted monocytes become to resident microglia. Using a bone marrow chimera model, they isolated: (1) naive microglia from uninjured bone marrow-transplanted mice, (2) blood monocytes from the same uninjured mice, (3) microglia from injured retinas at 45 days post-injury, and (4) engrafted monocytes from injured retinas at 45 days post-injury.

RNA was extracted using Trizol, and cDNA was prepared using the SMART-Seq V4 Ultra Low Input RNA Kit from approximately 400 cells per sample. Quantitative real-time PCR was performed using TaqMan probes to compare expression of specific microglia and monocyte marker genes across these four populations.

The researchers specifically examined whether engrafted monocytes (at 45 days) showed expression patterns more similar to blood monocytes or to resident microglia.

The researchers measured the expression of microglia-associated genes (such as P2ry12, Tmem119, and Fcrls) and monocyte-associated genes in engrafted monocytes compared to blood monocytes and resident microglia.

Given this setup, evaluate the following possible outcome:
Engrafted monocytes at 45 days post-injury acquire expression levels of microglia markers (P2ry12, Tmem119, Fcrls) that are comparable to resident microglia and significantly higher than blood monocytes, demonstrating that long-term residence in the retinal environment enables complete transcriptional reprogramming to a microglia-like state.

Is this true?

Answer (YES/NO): NO